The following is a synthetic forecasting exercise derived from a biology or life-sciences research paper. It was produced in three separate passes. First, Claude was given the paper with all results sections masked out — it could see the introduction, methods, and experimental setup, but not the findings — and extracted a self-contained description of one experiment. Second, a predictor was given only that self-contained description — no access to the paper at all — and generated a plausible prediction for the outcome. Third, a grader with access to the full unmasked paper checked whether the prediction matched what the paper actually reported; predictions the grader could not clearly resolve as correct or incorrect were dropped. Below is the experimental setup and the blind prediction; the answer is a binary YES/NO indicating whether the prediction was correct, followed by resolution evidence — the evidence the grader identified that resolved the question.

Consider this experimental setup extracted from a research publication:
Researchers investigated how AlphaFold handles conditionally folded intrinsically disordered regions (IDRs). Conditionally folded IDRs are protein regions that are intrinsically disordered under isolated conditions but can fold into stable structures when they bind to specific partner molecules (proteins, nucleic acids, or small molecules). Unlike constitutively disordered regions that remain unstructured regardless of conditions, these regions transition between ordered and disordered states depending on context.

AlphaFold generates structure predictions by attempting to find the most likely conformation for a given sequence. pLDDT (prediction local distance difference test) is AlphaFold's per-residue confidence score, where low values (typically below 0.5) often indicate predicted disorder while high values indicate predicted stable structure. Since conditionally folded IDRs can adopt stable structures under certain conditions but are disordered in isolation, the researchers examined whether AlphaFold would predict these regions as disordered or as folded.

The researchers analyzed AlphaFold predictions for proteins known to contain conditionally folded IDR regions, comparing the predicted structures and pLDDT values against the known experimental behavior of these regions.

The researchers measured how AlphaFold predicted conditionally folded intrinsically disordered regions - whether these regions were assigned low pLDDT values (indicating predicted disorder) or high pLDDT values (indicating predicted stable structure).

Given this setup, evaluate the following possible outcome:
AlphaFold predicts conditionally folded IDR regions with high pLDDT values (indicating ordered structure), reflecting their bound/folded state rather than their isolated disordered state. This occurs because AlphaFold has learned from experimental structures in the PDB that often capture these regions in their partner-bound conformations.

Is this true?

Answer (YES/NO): YES